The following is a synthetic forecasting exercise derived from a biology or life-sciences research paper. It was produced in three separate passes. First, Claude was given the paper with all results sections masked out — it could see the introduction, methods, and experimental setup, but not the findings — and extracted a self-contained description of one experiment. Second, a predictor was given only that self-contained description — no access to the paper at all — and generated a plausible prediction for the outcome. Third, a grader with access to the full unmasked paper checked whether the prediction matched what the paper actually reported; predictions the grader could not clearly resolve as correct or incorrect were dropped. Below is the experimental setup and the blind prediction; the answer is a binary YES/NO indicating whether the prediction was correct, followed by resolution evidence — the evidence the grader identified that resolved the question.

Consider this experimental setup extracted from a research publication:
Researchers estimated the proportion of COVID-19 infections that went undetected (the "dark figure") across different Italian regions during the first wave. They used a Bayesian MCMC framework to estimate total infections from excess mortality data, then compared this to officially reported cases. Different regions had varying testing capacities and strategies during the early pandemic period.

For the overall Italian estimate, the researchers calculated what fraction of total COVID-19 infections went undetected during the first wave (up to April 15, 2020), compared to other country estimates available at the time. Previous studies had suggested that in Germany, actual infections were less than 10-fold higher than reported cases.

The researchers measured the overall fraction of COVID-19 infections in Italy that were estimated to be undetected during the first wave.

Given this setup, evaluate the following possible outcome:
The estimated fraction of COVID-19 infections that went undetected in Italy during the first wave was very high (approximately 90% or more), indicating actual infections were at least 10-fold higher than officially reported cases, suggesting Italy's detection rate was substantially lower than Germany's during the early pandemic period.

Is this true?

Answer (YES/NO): YES